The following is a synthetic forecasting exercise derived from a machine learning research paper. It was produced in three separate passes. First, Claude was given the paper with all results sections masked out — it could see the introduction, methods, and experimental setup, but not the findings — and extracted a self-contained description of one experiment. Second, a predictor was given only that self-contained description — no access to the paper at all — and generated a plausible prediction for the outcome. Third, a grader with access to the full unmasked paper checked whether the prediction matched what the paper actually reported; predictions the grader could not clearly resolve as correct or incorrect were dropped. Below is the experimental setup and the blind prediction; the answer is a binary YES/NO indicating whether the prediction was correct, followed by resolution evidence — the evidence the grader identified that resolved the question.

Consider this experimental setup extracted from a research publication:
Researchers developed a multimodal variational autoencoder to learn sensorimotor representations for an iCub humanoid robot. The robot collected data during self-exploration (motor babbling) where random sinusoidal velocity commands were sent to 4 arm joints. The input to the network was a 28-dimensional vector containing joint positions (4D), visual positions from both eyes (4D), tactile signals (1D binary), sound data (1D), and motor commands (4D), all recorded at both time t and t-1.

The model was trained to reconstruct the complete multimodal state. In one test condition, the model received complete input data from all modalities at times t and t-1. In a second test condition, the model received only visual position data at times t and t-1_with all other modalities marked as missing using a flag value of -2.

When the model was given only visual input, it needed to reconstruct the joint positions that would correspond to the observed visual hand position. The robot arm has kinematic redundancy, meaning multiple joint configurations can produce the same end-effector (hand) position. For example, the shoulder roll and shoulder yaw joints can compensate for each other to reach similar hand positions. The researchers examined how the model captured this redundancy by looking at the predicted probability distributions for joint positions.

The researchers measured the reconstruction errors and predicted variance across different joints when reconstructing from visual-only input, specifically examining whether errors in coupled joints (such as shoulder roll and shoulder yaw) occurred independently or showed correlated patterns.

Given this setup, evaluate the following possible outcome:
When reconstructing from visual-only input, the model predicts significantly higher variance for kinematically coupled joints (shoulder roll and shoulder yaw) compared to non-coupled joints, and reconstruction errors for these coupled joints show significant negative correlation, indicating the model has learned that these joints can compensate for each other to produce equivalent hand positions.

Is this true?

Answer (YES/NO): NO